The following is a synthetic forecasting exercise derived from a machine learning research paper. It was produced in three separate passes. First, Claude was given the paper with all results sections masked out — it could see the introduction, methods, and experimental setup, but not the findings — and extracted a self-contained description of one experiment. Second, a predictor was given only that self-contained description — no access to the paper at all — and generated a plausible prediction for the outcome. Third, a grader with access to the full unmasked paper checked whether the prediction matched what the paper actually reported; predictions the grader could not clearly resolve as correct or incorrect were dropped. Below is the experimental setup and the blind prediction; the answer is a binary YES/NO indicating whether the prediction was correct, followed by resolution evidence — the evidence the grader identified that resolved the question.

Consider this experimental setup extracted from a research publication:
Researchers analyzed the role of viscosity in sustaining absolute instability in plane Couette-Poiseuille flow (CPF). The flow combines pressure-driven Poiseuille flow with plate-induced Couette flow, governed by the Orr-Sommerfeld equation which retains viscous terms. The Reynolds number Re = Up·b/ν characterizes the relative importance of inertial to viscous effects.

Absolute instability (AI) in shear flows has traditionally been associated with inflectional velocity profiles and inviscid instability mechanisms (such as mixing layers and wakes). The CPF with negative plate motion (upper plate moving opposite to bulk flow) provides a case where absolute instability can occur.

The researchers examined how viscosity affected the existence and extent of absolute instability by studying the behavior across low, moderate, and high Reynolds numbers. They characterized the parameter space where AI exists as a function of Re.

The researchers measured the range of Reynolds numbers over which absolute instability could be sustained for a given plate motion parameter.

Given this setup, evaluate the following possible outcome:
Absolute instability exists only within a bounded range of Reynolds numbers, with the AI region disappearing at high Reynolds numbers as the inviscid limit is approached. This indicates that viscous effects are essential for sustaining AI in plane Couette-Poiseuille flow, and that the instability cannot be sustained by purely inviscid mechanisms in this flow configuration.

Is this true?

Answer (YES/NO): YES